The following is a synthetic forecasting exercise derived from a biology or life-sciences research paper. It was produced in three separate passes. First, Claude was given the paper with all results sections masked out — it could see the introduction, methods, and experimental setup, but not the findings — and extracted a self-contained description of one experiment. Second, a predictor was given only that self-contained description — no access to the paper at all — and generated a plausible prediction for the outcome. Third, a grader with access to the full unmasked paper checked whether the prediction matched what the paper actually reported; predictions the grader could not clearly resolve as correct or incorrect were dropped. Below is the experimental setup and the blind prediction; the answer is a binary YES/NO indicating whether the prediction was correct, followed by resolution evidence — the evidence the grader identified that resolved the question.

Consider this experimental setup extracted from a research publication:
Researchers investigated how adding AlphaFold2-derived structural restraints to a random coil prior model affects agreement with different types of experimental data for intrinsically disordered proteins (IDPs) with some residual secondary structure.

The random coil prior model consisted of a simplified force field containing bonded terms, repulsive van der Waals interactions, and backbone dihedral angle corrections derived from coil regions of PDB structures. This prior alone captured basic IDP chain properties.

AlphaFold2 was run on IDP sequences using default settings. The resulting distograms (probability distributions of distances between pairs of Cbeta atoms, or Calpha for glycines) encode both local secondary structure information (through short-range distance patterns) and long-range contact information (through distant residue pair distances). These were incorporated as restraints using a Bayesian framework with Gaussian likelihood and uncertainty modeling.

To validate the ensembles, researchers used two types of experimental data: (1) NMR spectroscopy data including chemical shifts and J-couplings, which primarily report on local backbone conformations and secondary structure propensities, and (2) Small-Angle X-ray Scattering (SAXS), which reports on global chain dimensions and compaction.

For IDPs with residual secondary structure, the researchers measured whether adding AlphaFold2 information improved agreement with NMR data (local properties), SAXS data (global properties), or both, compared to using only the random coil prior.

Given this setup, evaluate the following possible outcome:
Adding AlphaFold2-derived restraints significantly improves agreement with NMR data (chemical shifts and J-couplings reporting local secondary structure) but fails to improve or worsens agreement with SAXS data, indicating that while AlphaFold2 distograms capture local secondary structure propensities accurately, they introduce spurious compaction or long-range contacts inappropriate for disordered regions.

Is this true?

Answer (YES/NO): NO